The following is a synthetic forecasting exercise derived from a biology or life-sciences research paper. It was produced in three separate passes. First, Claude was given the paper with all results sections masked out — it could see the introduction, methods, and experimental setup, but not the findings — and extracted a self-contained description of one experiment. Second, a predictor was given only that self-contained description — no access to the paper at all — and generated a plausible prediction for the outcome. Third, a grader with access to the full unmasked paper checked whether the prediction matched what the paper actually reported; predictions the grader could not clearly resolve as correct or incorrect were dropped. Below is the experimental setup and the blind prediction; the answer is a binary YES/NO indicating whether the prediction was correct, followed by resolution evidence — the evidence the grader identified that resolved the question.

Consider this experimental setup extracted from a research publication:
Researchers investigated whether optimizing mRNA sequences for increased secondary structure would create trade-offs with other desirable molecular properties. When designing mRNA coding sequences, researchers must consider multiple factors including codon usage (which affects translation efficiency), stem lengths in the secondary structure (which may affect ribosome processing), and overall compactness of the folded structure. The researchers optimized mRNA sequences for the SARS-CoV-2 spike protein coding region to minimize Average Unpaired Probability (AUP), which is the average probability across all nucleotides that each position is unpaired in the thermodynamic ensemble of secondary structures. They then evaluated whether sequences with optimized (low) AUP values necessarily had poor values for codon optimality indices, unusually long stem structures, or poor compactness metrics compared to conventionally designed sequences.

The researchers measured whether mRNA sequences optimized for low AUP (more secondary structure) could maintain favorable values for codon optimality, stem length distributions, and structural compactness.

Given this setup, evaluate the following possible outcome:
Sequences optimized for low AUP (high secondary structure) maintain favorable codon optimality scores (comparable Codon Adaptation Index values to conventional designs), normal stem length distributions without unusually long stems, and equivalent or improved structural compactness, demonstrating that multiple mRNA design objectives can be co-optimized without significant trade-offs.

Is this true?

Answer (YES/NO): NO